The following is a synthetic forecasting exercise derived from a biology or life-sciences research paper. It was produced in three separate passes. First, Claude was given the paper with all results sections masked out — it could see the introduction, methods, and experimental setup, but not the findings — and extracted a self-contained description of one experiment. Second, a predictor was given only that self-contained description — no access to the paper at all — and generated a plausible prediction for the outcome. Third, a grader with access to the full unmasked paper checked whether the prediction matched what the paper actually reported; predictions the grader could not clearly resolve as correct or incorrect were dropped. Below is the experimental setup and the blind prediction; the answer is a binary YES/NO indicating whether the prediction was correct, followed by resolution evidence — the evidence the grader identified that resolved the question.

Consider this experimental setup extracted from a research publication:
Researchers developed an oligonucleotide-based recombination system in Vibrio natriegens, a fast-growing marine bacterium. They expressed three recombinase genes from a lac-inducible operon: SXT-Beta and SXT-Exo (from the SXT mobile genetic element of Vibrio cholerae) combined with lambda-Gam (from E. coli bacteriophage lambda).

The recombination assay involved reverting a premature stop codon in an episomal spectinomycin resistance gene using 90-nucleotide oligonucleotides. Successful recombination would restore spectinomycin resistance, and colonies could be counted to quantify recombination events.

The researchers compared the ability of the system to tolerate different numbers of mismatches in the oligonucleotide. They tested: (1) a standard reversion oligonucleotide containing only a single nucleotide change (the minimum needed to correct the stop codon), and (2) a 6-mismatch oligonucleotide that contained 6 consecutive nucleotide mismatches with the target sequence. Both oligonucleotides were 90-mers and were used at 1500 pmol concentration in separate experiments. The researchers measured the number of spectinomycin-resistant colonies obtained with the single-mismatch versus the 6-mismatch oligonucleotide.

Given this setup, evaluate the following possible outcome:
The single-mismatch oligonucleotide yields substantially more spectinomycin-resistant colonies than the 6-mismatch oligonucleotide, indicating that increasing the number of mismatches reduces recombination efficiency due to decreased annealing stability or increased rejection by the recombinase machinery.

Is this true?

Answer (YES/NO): NO